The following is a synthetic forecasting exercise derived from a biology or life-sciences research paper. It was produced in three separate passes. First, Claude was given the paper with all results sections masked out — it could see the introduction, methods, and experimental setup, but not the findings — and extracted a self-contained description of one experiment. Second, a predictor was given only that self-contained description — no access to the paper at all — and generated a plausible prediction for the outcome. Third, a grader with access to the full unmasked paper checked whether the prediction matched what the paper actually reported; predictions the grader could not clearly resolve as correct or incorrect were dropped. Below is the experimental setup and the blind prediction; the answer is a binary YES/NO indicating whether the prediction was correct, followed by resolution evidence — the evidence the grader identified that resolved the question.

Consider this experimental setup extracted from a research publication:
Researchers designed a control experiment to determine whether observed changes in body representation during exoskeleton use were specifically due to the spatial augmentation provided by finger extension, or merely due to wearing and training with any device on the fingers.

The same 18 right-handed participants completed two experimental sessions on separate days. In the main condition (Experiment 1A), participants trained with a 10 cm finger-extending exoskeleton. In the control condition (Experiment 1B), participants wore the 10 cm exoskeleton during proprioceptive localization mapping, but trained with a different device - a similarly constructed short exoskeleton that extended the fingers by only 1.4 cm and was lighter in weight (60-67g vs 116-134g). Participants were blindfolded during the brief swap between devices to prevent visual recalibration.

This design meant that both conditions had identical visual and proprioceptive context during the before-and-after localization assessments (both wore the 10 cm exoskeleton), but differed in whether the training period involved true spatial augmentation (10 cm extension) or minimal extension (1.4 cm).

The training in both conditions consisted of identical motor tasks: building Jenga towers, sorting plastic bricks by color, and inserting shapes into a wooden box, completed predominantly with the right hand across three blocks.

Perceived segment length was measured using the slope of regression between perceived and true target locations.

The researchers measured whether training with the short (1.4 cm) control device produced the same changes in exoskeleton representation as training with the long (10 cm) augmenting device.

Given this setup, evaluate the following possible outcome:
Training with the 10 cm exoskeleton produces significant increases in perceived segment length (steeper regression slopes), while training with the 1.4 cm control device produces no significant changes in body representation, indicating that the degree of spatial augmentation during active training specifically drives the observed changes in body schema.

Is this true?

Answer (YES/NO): YES